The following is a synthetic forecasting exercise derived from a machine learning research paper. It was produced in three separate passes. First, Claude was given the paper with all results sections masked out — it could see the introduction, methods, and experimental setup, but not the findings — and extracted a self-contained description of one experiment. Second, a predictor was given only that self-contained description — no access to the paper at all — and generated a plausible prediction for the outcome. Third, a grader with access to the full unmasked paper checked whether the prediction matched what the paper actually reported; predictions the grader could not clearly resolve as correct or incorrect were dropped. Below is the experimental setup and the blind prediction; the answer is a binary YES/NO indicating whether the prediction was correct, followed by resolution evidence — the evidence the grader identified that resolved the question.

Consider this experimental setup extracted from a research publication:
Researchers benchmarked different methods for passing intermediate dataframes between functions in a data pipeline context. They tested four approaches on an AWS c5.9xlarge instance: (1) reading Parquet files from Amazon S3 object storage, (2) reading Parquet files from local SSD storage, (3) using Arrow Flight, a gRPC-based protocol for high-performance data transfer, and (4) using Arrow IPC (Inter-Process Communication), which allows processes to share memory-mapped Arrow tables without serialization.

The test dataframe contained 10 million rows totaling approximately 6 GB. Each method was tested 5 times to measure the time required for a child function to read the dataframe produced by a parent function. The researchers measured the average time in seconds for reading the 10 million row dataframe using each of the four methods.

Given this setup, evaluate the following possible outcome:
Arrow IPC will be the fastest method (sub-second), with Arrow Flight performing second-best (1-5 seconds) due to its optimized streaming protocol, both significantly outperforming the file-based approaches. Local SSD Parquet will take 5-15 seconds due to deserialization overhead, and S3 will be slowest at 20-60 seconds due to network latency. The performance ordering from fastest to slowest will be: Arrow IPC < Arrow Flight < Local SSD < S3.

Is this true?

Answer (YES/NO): NO